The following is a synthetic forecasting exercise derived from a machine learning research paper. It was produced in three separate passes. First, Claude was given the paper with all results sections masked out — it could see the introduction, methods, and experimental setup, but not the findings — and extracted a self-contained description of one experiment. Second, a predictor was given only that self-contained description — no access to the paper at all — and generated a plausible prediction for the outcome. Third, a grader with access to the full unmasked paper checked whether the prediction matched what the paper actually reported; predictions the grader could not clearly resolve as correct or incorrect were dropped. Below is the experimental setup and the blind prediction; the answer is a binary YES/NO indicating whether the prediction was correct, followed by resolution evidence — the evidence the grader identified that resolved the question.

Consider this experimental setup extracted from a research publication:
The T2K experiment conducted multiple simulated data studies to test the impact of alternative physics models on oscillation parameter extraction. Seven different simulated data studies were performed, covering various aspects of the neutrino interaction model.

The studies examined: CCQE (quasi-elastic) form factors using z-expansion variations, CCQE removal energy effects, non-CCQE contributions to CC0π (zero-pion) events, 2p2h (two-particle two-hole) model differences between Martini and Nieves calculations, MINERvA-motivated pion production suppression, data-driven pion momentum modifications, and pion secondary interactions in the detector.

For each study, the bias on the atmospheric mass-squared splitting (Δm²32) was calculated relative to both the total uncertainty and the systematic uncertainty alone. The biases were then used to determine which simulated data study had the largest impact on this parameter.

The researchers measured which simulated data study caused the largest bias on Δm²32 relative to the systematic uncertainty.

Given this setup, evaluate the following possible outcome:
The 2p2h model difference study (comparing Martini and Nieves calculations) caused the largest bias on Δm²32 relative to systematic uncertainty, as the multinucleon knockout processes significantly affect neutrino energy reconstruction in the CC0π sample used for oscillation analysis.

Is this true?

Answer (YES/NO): NO